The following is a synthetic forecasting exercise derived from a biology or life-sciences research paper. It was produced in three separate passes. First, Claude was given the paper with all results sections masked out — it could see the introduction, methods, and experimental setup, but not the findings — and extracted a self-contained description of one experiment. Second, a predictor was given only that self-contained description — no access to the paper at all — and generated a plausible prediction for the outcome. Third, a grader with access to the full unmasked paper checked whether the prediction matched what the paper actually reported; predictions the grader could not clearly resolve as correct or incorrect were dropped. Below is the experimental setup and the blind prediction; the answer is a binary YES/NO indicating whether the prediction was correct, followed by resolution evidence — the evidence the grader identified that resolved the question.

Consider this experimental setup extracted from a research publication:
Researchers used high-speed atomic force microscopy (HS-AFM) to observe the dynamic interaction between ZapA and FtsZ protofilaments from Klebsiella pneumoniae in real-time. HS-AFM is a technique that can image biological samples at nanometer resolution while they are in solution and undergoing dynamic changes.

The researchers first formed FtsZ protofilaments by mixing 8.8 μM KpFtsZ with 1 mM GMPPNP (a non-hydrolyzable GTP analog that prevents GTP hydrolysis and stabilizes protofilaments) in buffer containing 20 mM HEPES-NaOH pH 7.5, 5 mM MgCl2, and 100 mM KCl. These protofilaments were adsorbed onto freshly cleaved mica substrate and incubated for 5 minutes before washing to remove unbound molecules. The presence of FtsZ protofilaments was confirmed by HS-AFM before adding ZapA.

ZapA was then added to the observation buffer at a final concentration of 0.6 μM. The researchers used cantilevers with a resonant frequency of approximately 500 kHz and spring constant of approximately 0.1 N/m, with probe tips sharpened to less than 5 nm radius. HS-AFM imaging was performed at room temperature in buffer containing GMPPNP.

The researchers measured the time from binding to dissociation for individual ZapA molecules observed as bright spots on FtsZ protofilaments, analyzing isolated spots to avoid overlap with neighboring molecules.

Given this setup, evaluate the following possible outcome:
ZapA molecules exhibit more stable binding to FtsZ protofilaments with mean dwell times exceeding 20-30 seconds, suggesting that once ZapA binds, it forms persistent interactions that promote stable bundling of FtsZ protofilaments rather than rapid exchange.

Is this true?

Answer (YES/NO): NO